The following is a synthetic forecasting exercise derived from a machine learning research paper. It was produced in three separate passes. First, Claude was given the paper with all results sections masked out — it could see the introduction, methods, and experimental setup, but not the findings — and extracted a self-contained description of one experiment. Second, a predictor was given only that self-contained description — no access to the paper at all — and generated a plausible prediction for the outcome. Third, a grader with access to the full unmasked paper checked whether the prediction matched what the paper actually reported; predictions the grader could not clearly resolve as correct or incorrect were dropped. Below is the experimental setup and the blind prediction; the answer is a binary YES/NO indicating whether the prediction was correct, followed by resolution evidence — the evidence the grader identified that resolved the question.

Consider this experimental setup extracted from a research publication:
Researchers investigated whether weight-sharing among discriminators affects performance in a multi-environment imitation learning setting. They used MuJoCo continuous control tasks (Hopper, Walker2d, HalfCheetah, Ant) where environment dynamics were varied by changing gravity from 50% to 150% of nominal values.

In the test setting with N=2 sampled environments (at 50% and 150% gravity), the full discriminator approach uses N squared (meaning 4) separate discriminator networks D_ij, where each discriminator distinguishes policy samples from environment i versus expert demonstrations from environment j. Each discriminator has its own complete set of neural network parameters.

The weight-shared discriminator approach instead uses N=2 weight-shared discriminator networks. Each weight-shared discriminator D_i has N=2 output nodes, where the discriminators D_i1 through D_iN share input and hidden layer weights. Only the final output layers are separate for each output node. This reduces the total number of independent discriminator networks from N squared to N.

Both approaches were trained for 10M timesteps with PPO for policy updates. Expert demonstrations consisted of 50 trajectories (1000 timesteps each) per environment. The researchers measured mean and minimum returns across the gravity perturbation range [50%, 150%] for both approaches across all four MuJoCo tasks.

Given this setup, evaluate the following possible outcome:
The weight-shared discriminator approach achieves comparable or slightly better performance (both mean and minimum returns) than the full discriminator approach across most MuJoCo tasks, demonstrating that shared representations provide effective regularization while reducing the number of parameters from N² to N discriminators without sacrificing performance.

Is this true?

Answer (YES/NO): YES